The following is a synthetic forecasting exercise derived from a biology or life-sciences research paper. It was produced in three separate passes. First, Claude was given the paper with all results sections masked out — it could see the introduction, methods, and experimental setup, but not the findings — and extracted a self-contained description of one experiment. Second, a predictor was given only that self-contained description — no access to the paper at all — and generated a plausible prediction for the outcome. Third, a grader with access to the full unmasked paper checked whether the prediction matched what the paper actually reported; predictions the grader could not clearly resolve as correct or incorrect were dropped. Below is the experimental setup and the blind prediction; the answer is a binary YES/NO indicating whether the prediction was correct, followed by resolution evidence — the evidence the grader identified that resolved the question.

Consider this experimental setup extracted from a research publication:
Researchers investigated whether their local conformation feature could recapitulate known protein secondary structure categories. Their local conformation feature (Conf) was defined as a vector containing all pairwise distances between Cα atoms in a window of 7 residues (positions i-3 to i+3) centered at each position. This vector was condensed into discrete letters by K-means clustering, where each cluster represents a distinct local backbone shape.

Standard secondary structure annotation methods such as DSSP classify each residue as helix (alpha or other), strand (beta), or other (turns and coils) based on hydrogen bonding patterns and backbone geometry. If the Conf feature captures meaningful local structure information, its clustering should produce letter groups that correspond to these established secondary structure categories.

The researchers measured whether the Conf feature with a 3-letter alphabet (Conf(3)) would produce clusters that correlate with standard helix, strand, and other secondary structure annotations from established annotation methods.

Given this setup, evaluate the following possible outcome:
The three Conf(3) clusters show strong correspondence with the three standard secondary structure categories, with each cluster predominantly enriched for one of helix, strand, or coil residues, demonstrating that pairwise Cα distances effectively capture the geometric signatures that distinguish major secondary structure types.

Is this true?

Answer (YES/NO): YES